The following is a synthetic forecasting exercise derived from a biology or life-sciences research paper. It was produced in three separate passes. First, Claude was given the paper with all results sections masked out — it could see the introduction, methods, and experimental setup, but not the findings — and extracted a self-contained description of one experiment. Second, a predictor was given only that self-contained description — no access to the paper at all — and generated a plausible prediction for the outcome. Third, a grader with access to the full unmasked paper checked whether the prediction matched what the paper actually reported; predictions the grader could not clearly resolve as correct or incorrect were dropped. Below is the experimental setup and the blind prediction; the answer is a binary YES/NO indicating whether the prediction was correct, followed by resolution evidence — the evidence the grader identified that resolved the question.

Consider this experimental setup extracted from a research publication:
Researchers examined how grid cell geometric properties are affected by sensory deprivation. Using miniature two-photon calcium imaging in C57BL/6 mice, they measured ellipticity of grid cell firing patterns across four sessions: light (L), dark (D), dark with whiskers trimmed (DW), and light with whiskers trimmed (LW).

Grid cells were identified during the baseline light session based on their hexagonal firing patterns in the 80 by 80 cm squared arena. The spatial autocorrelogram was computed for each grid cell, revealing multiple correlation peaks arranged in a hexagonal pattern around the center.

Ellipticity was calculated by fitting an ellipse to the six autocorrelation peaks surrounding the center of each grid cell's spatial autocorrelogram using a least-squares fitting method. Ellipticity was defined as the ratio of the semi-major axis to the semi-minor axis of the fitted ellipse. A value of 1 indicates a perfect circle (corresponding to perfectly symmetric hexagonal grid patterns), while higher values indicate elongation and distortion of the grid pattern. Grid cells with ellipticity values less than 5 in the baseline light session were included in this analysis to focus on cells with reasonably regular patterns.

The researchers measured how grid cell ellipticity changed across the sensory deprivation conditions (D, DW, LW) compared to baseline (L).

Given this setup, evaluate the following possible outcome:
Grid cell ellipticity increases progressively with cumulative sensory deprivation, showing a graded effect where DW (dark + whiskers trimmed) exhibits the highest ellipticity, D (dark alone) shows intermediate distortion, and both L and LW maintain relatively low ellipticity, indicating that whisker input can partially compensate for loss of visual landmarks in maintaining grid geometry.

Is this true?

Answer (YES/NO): NO